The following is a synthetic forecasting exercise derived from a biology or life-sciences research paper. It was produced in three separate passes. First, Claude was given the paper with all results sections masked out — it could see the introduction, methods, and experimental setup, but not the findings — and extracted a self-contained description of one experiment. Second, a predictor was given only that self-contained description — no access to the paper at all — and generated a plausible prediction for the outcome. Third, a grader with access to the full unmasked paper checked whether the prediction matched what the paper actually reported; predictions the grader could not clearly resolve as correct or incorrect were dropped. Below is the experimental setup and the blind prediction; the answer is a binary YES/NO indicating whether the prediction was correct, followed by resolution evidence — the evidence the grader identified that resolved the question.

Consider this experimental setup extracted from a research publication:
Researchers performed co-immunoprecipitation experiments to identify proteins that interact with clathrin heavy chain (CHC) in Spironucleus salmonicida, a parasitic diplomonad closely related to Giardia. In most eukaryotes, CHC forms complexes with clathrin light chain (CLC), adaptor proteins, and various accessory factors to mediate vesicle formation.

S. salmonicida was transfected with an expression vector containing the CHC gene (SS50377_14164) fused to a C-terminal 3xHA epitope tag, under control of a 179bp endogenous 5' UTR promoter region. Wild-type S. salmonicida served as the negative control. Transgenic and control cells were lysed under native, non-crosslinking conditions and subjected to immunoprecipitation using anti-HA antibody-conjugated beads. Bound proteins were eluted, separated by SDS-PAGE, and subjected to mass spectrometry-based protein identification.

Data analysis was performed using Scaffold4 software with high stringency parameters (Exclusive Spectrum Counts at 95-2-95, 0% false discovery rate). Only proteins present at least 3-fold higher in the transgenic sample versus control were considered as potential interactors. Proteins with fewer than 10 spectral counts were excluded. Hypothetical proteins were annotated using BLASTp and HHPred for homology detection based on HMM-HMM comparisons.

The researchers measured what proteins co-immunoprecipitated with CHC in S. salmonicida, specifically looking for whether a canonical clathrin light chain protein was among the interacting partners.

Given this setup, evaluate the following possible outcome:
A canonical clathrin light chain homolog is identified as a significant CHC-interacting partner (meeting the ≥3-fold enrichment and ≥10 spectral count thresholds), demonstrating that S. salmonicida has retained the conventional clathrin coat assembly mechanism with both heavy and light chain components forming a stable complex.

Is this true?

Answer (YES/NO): NO